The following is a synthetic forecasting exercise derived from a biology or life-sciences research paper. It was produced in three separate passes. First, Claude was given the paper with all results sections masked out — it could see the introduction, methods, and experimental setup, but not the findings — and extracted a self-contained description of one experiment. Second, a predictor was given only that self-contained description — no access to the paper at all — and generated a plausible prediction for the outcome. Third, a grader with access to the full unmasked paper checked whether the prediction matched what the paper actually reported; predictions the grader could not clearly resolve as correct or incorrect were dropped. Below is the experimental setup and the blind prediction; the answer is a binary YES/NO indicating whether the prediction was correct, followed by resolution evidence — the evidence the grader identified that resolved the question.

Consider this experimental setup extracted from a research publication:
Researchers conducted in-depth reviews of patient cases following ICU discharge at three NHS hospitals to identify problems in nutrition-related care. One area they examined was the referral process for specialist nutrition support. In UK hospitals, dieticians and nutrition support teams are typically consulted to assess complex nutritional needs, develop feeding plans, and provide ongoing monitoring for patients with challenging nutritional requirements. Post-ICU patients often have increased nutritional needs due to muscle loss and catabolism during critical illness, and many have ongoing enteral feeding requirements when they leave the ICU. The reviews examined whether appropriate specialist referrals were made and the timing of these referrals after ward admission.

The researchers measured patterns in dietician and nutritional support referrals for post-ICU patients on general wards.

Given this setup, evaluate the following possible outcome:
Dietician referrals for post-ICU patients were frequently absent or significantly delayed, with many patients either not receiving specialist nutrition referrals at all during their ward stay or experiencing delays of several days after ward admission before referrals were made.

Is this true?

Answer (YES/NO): NO